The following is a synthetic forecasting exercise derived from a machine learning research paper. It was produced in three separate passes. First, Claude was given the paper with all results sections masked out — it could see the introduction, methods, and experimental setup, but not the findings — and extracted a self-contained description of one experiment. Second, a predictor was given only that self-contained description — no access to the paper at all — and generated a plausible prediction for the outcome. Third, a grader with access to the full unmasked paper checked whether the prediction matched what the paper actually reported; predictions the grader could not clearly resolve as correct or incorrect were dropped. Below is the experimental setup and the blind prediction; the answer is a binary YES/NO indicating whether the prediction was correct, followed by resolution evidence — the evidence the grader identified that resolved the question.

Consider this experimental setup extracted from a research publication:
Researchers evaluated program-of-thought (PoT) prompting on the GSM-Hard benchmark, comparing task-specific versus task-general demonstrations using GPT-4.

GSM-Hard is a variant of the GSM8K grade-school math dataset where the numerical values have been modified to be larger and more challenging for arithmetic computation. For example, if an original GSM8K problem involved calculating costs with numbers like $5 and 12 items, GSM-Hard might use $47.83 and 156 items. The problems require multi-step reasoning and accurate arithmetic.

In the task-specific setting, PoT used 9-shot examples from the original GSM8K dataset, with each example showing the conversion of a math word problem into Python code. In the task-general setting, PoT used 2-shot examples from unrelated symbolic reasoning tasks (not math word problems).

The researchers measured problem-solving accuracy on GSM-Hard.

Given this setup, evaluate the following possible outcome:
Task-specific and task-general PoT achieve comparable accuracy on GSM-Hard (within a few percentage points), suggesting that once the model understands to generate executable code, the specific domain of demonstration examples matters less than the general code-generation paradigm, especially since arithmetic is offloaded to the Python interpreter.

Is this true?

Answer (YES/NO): YES